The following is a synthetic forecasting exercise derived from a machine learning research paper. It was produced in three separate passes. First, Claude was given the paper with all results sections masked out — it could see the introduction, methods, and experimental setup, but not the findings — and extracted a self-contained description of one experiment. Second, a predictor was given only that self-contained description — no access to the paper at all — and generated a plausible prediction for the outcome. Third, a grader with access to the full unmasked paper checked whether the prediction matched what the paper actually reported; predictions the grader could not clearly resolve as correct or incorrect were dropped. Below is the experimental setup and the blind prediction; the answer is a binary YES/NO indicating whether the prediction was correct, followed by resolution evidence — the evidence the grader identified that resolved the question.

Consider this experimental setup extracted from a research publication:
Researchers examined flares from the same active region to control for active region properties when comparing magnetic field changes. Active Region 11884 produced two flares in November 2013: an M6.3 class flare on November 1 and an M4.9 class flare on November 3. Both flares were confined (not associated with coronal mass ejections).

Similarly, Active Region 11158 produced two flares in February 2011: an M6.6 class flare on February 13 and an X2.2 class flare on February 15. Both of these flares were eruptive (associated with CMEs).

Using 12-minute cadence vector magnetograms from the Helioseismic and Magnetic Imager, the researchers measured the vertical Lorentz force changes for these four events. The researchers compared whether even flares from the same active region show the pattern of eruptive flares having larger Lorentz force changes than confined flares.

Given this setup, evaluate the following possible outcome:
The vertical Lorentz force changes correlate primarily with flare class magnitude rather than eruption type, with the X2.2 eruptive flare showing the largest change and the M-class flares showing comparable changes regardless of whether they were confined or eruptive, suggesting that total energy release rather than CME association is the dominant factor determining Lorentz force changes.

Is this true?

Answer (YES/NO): NO